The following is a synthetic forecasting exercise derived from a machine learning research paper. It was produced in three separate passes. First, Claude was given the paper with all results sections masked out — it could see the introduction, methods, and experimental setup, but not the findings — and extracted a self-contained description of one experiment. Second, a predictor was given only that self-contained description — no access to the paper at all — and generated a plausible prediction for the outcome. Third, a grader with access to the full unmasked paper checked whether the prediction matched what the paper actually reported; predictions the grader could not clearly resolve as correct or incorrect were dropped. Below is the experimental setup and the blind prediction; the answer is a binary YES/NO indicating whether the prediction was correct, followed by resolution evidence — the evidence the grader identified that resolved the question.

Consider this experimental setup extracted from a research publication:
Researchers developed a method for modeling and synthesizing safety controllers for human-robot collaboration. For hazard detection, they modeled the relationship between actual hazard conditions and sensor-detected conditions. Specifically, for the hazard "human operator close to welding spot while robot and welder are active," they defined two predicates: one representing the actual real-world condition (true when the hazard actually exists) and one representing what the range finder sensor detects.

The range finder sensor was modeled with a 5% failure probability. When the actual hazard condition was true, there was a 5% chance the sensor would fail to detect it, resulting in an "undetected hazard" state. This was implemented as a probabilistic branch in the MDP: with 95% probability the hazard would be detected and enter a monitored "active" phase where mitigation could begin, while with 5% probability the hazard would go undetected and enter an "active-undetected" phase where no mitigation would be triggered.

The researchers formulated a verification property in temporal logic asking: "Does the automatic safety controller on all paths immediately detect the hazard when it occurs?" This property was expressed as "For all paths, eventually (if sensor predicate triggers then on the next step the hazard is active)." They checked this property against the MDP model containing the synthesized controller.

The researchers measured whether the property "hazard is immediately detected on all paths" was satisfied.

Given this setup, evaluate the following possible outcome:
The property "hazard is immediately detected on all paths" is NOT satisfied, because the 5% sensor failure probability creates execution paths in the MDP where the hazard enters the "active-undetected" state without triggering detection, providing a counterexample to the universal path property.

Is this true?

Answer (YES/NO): YES